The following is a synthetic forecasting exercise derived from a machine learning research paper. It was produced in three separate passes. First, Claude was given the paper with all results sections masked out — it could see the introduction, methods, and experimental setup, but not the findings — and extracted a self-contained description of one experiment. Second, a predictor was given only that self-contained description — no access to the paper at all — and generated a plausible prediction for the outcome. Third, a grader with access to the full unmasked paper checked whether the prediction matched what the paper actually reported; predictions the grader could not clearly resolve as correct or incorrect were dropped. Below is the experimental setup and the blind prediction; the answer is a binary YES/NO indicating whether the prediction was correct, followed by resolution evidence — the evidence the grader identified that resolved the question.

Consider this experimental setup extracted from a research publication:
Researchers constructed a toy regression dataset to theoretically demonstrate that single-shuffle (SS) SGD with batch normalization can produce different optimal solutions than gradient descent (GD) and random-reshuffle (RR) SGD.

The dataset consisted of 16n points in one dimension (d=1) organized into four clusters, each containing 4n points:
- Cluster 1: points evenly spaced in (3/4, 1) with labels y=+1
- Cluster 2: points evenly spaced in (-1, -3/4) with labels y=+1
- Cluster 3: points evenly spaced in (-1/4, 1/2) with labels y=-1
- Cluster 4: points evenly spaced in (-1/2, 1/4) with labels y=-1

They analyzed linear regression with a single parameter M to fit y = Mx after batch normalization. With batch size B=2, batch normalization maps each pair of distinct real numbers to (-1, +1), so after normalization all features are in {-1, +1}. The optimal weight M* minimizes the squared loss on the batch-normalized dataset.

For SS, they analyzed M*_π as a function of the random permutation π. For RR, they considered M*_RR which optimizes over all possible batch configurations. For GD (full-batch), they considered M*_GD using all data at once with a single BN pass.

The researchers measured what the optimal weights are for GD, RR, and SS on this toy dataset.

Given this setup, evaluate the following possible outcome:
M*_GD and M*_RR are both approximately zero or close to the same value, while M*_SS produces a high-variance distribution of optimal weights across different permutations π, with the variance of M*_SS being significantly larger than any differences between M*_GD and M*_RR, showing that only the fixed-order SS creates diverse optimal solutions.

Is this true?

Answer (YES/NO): YES